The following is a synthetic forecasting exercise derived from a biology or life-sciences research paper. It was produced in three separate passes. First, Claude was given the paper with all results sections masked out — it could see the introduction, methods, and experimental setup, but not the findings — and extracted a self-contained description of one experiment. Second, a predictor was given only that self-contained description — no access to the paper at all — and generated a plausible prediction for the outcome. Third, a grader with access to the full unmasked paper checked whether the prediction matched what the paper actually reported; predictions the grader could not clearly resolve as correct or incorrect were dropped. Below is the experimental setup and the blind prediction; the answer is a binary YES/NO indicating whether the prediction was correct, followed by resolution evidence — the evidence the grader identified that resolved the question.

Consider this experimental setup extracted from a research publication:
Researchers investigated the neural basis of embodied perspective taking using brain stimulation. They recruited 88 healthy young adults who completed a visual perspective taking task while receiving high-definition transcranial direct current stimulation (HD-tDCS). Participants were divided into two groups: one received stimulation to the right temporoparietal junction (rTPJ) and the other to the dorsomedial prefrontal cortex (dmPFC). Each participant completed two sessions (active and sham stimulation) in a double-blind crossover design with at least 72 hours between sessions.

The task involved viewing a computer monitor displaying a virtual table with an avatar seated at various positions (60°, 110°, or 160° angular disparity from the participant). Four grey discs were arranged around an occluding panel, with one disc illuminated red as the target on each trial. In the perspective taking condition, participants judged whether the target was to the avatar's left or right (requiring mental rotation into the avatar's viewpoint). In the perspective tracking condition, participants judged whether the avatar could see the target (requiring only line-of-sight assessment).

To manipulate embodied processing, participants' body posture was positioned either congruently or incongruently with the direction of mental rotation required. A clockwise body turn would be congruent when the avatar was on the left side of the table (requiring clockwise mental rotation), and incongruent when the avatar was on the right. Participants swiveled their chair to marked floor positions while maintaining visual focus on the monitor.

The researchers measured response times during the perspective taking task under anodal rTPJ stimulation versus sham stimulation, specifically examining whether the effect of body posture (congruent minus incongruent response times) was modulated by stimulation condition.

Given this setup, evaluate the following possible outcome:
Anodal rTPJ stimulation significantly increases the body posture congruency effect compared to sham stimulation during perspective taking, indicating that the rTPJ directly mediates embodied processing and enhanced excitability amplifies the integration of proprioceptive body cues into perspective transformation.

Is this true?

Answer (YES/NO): YES